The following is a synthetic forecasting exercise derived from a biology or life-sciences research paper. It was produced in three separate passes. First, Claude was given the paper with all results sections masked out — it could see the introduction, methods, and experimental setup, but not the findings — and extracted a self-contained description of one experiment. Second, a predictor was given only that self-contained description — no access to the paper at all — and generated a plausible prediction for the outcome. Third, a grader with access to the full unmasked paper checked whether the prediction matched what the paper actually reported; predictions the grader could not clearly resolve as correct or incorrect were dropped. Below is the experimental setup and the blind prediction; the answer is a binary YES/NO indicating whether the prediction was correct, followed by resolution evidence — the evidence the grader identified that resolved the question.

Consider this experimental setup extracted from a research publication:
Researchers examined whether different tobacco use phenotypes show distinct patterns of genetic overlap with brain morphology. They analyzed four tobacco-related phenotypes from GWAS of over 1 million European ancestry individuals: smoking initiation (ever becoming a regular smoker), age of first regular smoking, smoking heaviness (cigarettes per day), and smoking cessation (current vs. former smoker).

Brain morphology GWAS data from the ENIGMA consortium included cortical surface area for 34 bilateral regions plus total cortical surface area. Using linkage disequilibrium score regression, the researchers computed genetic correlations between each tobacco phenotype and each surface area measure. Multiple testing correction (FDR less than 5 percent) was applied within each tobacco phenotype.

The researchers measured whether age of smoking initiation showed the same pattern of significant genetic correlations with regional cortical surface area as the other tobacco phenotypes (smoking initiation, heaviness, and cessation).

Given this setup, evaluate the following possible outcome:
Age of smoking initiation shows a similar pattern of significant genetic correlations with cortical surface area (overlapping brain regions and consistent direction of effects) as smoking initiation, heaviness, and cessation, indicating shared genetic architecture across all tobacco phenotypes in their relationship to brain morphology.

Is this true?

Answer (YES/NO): NO